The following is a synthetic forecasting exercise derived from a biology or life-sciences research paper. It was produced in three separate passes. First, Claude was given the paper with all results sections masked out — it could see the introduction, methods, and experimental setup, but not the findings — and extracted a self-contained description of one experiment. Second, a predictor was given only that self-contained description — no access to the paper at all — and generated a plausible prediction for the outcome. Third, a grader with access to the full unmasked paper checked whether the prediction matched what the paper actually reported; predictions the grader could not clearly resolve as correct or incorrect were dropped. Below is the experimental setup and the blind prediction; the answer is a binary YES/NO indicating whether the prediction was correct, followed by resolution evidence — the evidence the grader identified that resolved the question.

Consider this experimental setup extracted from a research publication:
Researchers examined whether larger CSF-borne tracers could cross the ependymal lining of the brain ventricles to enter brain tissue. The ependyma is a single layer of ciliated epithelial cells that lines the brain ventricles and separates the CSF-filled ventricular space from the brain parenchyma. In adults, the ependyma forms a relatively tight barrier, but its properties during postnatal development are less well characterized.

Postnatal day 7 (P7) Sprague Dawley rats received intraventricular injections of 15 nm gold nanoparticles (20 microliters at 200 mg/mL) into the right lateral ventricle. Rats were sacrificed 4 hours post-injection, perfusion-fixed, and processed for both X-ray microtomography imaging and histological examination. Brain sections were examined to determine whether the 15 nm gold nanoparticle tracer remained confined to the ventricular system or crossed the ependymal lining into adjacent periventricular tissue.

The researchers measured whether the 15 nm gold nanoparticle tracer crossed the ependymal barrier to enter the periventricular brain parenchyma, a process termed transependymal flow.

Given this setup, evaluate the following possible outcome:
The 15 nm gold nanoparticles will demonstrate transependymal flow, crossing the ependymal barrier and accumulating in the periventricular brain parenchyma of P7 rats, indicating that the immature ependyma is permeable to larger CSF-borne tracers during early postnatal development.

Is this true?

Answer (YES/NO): YES